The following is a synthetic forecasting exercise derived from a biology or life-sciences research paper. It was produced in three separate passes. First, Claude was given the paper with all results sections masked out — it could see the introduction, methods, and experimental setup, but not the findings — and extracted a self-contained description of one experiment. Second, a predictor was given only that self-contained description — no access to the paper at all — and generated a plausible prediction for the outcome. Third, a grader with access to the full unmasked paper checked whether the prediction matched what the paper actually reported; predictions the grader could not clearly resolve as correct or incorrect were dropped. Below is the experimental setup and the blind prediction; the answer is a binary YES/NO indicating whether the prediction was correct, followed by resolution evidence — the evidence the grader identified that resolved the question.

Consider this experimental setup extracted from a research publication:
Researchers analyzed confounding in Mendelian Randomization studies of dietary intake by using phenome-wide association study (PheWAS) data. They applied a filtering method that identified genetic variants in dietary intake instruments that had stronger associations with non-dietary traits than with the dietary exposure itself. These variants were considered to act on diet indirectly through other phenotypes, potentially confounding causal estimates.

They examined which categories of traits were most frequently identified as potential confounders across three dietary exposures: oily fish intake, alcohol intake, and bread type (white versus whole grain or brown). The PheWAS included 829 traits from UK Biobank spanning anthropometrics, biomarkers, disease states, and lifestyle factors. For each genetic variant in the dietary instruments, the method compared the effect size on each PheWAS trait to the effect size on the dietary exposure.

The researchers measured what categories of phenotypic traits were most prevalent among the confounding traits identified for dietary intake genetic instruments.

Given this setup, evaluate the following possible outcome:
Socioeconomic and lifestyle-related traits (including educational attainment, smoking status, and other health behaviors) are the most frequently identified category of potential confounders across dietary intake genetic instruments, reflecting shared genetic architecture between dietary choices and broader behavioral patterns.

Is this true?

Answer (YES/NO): NO